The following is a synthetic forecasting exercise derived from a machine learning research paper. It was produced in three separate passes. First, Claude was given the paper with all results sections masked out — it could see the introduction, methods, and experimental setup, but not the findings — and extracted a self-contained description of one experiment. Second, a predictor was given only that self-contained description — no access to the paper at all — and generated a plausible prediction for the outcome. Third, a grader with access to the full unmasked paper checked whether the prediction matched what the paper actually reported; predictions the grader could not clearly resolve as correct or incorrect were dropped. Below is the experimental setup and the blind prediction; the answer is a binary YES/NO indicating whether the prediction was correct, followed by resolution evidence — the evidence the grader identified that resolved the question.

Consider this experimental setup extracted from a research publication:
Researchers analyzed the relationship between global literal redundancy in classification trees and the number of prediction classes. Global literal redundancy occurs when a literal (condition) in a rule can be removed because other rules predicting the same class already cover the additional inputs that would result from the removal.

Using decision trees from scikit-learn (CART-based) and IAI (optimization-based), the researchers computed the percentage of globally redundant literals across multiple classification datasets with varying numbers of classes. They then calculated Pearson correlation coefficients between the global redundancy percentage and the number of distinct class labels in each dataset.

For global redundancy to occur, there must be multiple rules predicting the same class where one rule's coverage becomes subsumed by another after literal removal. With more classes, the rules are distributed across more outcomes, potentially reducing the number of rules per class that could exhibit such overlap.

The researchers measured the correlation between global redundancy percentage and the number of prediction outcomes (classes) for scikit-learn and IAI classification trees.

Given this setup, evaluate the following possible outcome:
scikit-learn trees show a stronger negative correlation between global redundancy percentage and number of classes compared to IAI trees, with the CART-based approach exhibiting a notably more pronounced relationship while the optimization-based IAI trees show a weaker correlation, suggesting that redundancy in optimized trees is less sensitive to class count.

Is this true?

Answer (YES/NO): NO